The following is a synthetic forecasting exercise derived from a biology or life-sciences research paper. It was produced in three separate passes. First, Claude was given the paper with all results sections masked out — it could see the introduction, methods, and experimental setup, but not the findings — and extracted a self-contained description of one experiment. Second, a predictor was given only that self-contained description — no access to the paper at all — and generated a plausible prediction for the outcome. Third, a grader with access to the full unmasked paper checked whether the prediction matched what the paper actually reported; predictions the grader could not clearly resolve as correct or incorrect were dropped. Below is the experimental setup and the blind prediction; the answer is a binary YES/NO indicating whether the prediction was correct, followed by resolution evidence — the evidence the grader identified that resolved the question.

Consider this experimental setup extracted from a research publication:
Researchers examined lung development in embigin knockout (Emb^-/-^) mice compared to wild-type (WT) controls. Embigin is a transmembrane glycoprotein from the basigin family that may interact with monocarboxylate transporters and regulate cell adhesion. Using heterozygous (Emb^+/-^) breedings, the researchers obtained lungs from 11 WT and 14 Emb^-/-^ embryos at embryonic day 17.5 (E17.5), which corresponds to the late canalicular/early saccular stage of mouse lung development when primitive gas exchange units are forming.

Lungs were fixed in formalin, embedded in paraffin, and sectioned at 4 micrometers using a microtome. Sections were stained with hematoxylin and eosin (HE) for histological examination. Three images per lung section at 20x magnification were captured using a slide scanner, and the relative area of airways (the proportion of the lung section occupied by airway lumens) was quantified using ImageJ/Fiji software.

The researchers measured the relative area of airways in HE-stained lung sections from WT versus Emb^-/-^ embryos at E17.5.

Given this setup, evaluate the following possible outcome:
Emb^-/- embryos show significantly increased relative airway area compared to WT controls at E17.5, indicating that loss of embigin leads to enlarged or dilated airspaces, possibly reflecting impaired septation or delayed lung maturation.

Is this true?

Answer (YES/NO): NO